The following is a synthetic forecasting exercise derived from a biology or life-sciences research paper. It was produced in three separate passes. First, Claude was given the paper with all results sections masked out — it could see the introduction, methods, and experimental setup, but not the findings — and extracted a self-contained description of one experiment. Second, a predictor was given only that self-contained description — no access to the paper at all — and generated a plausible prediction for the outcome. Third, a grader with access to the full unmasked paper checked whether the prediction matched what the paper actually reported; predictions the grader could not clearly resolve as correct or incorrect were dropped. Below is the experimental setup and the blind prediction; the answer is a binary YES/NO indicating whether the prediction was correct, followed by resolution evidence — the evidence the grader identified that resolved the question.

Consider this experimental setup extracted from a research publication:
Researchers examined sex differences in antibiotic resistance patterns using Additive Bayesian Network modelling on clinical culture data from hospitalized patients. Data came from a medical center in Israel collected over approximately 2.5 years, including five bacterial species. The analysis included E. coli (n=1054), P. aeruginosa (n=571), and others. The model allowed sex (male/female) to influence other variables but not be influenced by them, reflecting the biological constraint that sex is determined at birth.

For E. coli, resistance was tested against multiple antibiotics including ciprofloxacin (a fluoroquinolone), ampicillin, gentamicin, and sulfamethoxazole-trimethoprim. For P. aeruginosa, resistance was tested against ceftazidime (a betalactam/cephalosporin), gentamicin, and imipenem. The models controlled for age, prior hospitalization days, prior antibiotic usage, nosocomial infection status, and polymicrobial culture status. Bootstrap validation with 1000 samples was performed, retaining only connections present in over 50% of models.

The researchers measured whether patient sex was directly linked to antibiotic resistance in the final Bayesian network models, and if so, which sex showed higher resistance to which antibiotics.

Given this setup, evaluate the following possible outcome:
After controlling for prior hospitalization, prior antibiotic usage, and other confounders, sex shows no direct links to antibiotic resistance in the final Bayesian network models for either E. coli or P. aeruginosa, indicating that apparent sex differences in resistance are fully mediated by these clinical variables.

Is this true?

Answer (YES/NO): NO